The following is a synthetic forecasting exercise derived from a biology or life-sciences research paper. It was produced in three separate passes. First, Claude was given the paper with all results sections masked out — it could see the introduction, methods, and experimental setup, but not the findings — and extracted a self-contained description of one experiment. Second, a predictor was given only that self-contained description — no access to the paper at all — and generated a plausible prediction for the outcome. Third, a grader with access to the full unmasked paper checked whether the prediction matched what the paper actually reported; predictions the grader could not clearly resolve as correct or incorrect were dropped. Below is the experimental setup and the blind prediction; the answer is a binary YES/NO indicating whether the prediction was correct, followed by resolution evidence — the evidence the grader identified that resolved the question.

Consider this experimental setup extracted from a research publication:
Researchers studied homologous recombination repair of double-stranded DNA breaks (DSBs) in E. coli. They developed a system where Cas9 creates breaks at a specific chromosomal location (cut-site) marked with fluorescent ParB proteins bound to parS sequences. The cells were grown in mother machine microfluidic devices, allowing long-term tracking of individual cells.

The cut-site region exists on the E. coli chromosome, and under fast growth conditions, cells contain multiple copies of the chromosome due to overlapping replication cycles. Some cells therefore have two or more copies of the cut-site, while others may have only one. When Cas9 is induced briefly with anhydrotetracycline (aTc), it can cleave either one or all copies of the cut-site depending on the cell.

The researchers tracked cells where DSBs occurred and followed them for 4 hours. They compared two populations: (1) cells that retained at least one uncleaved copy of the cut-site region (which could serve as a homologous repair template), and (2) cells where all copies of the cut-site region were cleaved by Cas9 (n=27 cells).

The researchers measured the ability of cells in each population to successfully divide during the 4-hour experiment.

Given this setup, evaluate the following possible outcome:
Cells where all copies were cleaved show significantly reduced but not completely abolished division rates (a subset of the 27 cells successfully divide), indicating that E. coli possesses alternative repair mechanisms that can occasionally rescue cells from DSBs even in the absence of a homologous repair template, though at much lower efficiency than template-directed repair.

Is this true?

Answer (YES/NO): NO